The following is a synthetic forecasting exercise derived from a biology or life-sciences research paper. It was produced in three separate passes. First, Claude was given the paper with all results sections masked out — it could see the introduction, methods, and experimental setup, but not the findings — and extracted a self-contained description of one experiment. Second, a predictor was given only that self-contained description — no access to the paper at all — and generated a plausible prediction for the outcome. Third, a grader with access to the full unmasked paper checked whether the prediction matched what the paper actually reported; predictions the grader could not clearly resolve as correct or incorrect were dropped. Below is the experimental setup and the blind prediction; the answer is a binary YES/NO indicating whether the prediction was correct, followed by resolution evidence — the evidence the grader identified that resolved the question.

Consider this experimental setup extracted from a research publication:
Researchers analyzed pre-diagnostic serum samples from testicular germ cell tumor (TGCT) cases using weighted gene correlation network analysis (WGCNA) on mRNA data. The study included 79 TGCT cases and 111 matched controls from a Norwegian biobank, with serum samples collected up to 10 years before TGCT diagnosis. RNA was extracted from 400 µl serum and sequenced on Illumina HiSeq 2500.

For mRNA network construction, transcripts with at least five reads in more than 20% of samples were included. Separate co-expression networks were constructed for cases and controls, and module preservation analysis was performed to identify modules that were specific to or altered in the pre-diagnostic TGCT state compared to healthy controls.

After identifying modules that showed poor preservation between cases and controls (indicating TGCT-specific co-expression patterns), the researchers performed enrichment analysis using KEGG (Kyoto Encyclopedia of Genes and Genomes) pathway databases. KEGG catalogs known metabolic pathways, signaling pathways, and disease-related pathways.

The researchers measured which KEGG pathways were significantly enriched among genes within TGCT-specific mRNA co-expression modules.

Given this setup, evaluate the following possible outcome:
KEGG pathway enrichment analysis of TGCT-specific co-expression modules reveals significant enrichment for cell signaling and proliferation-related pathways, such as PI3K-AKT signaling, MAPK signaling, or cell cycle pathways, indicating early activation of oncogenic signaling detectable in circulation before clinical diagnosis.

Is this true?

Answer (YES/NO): NO